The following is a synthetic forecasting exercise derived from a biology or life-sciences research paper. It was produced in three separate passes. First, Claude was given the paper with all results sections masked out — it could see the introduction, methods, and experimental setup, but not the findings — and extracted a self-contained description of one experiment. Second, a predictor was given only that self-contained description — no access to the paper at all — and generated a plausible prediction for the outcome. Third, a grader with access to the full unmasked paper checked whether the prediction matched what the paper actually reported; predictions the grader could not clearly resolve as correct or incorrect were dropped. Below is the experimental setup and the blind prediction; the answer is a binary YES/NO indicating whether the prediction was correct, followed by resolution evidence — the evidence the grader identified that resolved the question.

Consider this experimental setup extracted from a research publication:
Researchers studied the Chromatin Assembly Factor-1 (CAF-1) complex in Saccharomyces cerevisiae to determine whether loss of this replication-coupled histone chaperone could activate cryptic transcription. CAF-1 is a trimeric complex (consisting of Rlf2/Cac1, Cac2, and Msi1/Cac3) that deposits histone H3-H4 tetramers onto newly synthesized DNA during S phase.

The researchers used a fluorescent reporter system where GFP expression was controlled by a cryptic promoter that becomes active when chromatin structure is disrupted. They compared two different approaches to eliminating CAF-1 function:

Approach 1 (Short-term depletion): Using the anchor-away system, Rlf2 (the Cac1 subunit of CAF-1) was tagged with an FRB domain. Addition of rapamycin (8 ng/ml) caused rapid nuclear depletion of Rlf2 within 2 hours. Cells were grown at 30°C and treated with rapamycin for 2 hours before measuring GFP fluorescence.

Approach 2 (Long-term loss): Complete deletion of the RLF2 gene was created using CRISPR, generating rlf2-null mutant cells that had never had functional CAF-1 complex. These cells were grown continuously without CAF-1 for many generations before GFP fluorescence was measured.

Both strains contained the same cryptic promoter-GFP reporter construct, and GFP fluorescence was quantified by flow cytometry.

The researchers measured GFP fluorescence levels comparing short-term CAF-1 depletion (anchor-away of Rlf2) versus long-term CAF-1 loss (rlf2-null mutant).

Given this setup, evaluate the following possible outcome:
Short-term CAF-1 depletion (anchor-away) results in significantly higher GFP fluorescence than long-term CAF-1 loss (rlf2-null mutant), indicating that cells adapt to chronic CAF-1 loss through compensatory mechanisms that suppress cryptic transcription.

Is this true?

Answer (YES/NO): YES